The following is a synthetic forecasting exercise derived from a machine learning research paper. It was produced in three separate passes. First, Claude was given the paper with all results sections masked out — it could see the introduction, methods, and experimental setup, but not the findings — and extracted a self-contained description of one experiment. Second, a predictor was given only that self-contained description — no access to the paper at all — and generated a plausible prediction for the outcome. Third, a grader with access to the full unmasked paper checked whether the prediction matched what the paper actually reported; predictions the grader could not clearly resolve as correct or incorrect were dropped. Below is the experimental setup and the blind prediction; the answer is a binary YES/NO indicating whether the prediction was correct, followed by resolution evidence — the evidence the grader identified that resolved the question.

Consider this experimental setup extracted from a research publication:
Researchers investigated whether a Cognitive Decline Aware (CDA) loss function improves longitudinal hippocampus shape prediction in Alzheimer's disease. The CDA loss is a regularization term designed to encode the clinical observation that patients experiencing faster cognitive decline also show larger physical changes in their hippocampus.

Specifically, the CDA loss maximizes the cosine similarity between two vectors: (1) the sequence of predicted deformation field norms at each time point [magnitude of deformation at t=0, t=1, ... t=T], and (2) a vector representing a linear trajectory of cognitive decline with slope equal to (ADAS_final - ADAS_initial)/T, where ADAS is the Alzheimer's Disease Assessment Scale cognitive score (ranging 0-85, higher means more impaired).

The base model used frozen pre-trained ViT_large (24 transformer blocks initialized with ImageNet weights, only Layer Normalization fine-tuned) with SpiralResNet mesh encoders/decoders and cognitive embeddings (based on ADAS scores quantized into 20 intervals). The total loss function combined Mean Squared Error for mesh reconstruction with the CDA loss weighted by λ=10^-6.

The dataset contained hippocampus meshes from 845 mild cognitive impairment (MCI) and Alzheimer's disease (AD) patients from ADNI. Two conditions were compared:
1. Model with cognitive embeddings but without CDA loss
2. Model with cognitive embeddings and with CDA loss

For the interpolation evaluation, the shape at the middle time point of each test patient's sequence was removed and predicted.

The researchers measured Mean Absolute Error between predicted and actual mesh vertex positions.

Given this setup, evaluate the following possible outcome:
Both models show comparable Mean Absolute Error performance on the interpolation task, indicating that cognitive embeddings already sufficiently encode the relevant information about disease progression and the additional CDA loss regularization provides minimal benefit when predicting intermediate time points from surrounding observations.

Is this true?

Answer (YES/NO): NO